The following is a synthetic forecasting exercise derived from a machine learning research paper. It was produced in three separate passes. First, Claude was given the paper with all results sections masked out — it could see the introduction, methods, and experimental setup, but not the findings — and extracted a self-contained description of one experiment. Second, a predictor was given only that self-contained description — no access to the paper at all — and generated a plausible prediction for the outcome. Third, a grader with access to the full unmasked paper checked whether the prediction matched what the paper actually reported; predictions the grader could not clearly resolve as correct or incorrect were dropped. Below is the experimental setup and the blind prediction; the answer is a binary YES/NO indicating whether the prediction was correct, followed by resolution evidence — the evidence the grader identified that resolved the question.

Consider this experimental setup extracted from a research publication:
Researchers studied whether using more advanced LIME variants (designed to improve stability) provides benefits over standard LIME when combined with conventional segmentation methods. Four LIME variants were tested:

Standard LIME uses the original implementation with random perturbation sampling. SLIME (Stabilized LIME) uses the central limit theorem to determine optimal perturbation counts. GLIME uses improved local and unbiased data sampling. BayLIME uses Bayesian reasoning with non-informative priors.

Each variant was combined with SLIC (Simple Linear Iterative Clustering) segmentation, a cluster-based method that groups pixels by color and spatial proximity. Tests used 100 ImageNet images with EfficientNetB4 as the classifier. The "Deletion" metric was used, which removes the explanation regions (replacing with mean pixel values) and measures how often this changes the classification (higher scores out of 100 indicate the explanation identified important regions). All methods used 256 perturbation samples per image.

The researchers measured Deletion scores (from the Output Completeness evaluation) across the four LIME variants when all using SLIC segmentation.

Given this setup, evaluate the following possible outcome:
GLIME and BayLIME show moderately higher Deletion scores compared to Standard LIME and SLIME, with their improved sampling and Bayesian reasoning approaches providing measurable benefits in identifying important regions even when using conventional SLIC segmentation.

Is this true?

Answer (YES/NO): NO